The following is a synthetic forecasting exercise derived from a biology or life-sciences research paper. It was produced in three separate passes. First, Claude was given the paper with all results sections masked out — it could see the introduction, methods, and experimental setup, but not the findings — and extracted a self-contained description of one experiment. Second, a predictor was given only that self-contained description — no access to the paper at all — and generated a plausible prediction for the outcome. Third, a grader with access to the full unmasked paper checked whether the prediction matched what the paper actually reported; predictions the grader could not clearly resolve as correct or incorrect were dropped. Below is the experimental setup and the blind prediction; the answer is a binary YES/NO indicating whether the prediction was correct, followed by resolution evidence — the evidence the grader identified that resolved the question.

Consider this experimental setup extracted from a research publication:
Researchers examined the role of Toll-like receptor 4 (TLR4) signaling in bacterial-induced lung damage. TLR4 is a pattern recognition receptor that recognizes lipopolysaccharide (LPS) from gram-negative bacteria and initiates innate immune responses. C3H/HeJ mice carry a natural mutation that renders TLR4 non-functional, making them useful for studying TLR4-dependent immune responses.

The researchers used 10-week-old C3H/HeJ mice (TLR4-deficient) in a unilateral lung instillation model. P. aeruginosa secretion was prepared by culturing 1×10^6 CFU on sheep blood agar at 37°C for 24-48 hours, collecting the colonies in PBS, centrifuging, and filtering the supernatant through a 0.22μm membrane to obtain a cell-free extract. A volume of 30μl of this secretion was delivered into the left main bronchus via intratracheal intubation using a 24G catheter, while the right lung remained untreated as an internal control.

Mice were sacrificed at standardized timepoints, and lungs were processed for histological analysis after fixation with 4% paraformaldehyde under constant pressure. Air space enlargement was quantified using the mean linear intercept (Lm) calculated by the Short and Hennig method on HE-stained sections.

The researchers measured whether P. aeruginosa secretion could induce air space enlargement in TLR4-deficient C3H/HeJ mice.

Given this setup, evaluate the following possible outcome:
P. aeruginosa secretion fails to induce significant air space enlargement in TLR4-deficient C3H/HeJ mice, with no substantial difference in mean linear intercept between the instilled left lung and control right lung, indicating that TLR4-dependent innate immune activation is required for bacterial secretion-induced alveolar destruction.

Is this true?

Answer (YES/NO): NO